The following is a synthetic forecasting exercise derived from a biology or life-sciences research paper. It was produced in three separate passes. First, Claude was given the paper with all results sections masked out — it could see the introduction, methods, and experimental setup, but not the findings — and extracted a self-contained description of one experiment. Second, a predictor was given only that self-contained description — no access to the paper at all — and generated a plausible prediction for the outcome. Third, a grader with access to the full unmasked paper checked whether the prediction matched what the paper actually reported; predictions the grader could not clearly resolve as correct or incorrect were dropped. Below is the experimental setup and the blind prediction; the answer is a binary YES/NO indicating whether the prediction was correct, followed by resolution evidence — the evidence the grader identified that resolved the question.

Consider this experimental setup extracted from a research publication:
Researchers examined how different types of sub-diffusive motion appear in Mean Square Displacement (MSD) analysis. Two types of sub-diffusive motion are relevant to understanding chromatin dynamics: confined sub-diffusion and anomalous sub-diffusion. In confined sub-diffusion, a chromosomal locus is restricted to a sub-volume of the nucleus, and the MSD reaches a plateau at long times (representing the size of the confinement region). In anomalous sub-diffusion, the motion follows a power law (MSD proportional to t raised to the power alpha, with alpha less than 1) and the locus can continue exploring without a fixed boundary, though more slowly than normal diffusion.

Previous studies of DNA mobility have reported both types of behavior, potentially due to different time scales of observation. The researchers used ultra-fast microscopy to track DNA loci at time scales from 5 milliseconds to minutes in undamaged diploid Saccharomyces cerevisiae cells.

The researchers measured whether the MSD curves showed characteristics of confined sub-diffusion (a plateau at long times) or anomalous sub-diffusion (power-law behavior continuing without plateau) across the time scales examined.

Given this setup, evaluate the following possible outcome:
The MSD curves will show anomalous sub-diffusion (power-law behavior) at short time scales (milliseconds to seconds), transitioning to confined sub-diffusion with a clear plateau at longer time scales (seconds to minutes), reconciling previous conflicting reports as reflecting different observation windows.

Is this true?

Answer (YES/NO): NO